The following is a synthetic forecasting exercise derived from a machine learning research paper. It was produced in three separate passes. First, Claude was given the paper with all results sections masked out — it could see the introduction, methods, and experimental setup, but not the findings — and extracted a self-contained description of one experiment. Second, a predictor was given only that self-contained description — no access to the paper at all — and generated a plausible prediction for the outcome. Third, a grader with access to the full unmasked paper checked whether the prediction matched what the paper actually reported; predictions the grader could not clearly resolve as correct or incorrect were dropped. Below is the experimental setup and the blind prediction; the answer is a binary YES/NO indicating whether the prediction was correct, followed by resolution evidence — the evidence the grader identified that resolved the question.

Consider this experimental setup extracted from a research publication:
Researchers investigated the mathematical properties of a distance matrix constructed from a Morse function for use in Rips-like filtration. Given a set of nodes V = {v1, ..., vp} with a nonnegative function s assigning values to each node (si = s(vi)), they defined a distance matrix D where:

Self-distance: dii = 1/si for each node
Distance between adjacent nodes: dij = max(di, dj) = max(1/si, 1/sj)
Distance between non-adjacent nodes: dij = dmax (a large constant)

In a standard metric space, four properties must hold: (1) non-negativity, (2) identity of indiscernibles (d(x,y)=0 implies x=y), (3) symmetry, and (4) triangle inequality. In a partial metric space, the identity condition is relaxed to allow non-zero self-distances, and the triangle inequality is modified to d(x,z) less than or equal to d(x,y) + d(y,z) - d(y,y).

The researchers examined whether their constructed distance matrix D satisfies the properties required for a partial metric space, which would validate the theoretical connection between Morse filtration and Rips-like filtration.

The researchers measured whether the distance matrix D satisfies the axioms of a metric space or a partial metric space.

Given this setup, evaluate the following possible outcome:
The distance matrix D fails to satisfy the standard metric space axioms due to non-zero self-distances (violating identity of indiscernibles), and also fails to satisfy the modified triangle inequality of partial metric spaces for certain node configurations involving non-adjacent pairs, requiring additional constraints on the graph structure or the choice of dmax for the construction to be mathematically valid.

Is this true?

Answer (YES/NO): NO